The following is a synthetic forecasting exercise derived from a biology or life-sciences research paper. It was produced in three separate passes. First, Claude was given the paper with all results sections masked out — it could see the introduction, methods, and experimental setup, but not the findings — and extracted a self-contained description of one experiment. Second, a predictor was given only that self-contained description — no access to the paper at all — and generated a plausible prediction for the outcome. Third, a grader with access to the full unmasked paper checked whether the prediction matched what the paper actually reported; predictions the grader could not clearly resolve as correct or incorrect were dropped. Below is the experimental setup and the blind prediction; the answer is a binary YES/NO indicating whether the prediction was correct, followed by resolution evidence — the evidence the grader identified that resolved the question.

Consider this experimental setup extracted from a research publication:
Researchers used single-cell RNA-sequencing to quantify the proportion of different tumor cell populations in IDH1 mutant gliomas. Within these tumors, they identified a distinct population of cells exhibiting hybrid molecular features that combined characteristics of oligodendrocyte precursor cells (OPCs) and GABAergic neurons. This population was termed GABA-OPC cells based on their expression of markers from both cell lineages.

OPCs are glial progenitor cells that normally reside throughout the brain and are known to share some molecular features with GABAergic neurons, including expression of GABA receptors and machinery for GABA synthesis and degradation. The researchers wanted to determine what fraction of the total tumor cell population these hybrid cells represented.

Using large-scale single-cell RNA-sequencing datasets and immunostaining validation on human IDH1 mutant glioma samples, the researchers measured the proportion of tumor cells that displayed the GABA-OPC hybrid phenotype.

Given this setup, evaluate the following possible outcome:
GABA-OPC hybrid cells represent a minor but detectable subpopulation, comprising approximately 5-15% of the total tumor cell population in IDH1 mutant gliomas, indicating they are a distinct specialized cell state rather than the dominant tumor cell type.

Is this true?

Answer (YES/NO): NO